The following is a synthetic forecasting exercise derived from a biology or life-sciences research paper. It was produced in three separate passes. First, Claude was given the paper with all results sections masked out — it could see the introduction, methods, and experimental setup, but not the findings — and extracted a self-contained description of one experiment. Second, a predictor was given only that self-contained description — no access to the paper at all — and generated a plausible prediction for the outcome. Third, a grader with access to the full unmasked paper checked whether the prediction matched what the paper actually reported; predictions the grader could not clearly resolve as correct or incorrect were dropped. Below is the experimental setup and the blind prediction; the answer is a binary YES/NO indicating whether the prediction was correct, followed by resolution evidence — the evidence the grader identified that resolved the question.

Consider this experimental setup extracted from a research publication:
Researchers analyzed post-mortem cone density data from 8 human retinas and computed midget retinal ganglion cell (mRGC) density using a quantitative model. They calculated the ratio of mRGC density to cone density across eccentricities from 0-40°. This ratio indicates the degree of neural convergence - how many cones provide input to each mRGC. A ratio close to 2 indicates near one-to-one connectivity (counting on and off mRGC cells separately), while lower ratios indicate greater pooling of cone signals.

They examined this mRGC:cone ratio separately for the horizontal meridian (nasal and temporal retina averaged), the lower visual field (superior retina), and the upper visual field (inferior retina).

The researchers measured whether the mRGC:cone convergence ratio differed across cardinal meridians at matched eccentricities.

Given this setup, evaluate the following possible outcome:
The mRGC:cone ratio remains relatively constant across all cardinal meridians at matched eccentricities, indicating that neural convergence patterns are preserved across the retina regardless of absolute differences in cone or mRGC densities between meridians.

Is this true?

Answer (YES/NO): NO